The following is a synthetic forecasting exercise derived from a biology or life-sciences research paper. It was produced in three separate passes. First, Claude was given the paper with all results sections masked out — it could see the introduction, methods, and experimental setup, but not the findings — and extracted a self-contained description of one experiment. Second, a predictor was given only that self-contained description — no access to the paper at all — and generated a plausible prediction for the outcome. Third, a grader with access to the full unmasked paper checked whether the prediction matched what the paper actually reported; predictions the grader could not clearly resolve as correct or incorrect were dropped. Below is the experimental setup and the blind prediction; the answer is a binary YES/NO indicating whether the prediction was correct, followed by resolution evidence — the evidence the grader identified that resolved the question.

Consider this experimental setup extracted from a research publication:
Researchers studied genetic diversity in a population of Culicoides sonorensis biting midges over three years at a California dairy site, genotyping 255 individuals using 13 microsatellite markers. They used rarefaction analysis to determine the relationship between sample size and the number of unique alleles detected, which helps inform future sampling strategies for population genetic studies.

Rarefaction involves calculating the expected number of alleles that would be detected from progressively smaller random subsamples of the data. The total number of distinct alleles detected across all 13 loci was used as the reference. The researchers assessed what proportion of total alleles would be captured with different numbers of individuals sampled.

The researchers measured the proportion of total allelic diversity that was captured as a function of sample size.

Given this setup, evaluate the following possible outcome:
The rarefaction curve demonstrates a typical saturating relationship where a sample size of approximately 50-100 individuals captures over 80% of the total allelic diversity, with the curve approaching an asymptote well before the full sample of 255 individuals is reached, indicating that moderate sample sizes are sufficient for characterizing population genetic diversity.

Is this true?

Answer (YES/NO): NO